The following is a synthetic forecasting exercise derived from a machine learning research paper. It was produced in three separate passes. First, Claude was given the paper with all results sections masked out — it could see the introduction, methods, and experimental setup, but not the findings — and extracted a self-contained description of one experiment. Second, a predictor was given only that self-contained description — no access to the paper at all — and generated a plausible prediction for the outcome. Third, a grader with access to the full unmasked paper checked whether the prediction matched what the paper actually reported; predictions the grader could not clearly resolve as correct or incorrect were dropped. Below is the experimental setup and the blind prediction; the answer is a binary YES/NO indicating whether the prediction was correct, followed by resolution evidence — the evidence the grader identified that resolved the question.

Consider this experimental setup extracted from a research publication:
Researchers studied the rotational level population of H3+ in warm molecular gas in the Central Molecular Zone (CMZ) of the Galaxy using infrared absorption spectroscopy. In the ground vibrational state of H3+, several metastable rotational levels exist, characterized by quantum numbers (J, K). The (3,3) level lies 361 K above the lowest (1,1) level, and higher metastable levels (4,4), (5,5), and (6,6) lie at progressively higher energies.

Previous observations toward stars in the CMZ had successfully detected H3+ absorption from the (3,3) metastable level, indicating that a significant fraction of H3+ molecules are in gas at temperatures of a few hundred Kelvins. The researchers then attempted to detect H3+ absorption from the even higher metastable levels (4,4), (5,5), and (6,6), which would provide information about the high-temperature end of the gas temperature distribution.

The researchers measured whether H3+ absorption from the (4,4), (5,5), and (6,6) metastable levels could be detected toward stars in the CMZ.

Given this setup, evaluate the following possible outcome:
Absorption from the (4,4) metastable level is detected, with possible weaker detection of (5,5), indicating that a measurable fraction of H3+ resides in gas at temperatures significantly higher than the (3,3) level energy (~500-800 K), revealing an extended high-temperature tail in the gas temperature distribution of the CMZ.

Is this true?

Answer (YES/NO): NO